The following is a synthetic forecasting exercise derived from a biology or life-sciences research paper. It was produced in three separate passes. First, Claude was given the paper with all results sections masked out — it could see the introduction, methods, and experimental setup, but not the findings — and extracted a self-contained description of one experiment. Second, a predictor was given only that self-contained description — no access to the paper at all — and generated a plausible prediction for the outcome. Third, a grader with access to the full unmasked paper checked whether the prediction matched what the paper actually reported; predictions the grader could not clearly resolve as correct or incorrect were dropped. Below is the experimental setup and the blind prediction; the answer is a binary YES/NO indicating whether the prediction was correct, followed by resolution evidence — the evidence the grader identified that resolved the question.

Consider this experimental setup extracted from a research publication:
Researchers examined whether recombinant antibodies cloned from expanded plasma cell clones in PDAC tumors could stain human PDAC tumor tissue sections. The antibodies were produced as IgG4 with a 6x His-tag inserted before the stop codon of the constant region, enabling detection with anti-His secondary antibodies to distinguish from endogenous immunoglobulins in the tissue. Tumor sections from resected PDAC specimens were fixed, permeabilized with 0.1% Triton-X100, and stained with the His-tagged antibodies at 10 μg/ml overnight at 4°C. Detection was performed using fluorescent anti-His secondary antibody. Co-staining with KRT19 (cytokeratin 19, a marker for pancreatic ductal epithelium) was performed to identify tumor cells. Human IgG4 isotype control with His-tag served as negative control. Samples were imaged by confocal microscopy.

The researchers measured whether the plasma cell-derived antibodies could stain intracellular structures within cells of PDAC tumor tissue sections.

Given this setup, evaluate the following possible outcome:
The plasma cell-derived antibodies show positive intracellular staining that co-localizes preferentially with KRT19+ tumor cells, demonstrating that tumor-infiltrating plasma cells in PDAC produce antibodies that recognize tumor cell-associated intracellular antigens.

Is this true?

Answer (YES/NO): NO